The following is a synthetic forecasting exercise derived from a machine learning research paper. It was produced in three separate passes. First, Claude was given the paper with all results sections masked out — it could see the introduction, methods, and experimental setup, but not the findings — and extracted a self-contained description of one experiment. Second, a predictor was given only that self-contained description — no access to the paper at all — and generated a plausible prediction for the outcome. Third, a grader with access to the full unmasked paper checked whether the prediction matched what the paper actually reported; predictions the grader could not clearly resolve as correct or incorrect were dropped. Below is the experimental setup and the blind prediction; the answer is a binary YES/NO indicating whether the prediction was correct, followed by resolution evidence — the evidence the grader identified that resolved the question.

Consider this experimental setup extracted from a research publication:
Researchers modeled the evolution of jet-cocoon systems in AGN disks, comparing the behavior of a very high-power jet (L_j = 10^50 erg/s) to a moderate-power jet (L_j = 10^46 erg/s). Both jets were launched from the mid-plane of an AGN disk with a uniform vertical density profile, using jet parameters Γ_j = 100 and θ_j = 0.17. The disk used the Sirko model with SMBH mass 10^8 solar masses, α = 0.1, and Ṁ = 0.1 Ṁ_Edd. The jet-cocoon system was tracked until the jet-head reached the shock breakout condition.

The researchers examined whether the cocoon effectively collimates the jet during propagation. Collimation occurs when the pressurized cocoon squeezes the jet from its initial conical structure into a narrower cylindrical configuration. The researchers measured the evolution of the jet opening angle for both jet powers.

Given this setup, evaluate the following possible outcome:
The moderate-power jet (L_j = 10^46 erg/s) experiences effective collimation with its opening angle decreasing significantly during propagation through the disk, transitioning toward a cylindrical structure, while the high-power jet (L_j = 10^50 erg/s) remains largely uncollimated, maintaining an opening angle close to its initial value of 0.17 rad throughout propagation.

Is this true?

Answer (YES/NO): YES